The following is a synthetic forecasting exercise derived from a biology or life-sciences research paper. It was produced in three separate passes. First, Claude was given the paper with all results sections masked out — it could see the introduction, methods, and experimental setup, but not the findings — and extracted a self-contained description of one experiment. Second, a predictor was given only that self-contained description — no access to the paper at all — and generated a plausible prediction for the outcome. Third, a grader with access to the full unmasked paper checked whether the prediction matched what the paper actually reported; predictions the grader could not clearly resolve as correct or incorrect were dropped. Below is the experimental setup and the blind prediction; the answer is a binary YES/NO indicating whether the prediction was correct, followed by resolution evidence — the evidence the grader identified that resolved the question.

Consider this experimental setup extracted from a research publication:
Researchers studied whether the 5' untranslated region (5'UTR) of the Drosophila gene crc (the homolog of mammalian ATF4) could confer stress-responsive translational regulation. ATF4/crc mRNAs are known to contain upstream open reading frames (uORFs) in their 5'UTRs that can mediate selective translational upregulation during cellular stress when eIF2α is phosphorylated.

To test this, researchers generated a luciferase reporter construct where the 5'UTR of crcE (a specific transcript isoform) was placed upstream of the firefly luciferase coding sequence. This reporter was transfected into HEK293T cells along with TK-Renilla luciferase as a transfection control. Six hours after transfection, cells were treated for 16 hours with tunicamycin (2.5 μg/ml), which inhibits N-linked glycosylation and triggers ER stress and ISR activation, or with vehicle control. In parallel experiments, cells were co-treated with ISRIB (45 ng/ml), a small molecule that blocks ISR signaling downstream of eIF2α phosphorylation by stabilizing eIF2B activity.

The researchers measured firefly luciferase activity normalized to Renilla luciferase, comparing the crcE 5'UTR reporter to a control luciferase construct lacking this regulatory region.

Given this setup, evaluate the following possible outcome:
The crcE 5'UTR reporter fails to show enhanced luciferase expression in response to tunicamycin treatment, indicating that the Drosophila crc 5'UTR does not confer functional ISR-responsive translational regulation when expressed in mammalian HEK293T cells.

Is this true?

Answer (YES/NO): NO